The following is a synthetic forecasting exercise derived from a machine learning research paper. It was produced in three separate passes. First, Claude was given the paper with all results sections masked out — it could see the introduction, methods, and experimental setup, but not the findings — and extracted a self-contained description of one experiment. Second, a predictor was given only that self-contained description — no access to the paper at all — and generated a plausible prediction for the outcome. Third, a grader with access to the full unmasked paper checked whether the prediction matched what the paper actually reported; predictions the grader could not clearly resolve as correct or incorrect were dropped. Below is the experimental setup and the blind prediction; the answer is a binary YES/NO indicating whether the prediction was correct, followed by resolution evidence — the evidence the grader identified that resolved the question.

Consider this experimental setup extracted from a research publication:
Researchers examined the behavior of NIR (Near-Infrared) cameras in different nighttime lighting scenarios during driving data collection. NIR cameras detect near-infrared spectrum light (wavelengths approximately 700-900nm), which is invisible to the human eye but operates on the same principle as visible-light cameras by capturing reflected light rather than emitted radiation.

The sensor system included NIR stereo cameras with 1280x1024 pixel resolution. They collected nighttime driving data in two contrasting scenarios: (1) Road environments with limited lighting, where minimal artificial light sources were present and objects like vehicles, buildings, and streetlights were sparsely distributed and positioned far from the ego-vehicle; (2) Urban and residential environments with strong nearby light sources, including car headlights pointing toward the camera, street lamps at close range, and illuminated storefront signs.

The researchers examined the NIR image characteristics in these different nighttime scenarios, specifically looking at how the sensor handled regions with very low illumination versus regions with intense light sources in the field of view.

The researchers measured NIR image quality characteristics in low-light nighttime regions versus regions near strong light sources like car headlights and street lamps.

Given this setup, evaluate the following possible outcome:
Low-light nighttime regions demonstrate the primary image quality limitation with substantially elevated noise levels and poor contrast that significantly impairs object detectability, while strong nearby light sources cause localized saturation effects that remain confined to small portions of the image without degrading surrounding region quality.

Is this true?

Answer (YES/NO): NO